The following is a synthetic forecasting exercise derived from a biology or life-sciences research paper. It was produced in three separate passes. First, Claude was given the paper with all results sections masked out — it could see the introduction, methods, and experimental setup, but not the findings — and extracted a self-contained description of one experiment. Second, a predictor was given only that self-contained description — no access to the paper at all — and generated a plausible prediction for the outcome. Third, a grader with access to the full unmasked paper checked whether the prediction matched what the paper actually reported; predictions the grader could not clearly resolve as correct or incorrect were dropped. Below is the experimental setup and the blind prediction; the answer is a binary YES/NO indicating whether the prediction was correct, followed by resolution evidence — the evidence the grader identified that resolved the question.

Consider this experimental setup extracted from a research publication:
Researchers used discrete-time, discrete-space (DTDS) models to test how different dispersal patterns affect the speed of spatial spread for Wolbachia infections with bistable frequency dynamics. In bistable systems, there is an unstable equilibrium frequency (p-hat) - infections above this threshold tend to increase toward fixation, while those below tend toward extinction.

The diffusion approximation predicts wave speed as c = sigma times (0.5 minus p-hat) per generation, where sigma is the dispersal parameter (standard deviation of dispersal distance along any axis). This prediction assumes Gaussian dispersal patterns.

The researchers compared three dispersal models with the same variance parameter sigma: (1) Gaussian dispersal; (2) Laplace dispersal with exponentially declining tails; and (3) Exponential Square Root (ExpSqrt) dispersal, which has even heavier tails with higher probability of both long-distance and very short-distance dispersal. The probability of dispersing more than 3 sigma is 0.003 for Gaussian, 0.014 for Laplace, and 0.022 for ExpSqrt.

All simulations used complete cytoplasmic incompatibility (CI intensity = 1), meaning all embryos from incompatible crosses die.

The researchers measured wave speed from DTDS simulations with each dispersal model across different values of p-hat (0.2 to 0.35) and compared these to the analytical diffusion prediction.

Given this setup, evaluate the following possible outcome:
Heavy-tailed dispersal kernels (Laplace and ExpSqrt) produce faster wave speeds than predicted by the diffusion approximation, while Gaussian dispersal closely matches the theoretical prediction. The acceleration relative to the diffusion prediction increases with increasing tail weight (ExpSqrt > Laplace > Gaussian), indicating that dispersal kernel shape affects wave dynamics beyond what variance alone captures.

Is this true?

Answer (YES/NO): NO